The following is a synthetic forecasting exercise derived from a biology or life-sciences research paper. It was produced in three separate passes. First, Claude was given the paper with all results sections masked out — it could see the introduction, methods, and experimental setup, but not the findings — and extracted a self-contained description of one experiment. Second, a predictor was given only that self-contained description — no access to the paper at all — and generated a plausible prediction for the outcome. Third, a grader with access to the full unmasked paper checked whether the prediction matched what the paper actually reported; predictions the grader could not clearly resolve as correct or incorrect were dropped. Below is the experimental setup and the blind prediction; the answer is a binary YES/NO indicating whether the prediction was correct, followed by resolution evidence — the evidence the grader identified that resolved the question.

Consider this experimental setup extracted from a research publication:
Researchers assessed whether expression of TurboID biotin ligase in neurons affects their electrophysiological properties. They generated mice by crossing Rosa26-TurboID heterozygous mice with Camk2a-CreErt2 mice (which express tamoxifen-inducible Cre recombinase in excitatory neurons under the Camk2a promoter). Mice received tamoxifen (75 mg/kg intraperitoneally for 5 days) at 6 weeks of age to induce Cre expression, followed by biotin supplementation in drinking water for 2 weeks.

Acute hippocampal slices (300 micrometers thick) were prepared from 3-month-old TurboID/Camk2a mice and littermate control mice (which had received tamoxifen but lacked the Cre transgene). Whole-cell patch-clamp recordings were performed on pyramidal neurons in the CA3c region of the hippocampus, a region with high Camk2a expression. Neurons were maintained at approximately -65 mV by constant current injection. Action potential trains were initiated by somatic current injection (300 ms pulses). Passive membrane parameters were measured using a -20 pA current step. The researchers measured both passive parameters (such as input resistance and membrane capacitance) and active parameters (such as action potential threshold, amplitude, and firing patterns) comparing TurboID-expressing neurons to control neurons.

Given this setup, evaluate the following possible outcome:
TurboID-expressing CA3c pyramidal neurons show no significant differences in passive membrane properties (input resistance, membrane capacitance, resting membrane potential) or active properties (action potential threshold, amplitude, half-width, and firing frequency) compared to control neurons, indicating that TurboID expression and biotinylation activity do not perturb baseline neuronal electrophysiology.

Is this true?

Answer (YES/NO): YES